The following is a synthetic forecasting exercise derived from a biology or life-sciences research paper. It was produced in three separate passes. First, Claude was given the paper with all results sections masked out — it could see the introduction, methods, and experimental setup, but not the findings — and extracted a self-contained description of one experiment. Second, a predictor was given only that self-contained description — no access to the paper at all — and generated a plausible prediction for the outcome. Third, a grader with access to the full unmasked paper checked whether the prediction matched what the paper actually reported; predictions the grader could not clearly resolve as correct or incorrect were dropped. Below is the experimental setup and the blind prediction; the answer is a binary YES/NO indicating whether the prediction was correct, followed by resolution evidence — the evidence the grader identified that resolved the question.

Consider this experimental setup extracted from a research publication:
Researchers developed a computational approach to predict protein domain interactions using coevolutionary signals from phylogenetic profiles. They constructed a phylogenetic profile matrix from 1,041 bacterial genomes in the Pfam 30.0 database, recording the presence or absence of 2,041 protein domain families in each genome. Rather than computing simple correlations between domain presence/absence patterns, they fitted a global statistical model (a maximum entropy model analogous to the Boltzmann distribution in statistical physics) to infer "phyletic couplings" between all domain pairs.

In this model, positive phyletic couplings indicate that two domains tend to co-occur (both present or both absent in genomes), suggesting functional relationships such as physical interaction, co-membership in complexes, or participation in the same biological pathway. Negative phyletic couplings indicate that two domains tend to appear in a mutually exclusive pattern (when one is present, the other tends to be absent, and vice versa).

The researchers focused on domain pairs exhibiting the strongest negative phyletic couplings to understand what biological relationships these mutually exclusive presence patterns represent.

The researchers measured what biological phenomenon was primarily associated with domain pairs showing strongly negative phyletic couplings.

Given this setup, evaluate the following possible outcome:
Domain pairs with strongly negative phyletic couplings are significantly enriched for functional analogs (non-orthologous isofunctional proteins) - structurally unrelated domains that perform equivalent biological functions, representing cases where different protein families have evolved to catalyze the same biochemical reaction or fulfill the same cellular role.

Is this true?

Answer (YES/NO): YES